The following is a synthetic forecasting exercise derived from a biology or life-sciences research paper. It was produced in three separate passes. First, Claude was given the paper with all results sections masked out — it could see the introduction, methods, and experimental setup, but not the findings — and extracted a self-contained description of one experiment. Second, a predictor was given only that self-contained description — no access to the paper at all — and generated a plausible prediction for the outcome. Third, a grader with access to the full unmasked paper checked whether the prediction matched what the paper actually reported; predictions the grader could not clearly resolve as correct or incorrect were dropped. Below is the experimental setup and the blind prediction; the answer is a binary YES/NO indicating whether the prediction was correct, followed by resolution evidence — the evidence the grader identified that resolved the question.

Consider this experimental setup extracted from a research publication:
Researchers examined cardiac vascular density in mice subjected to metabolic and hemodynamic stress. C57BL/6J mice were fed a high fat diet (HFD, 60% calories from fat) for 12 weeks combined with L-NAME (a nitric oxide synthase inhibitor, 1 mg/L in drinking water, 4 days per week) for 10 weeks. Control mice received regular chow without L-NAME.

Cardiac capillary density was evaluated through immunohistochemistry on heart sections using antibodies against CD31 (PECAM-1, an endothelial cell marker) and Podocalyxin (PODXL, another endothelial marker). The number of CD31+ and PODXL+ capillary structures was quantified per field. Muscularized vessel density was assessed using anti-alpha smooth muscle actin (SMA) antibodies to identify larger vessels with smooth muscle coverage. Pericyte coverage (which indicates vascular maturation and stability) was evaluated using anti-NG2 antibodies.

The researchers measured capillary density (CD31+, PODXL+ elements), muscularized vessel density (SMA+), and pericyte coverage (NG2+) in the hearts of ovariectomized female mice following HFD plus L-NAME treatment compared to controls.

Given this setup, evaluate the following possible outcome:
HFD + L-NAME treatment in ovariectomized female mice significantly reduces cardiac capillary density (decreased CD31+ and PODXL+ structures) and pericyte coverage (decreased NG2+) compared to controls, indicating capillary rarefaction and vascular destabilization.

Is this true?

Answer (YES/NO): NO